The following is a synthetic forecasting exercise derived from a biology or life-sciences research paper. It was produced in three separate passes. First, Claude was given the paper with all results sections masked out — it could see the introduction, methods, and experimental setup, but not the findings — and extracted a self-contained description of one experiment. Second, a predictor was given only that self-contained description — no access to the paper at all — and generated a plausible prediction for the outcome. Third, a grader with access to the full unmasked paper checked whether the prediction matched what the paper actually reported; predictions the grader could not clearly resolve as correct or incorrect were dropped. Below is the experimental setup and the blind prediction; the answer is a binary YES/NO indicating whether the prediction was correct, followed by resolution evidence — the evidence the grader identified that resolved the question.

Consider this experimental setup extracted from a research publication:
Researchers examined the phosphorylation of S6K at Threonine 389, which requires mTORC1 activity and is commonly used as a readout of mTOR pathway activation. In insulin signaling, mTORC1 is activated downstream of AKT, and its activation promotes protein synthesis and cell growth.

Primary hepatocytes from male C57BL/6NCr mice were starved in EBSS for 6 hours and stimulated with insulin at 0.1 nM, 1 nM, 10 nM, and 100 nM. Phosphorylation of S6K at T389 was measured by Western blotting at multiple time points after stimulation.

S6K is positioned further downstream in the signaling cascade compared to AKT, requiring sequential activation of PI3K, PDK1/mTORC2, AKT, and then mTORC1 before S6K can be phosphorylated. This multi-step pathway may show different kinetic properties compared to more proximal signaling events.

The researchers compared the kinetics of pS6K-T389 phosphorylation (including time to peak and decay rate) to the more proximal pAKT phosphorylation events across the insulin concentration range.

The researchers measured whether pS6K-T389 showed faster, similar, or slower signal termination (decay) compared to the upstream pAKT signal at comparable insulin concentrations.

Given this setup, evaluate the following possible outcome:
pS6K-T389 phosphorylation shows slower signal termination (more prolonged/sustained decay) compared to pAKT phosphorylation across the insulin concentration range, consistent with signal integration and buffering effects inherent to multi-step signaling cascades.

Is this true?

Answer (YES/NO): YES